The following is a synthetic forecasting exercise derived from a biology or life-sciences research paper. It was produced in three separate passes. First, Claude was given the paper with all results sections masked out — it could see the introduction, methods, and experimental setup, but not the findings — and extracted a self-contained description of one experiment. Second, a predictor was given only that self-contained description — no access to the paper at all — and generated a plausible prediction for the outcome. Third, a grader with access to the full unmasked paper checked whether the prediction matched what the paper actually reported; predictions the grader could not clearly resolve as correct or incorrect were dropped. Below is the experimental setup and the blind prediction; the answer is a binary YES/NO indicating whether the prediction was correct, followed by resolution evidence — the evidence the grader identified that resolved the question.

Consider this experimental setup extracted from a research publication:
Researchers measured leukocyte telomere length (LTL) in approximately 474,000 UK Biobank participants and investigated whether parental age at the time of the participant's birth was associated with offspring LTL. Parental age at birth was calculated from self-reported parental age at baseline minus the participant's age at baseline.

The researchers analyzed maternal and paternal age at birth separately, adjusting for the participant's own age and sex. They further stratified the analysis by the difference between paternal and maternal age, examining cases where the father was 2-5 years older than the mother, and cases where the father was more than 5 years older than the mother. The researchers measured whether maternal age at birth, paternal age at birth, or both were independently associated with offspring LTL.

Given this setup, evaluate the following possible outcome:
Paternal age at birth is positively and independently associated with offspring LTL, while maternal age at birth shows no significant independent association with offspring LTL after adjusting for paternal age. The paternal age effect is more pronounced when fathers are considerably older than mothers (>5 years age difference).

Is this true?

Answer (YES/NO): NO